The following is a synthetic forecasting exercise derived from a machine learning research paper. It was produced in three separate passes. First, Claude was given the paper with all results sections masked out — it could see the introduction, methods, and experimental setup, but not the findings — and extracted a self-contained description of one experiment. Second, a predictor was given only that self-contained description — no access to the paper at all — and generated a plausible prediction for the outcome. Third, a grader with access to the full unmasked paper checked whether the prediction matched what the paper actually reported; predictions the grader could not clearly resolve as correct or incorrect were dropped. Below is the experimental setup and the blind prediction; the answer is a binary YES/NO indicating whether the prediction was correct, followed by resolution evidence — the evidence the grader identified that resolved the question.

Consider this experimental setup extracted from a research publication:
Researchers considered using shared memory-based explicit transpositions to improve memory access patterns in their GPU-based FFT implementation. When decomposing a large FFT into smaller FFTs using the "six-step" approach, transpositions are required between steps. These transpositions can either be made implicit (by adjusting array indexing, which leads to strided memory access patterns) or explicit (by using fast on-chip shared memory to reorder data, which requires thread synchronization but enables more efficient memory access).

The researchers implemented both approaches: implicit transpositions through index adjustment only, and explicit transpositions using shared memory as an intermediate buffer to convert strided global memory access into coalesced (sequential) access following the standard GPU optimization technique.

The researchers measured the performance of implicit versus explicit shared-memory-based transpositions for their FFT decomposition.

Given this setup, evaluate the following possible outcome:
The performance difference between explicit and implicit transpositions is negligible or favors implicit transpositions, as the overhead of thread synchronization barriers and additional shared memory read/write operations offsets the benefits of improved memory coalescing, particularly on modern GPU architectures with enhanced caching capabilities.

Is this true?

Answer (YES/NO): YES